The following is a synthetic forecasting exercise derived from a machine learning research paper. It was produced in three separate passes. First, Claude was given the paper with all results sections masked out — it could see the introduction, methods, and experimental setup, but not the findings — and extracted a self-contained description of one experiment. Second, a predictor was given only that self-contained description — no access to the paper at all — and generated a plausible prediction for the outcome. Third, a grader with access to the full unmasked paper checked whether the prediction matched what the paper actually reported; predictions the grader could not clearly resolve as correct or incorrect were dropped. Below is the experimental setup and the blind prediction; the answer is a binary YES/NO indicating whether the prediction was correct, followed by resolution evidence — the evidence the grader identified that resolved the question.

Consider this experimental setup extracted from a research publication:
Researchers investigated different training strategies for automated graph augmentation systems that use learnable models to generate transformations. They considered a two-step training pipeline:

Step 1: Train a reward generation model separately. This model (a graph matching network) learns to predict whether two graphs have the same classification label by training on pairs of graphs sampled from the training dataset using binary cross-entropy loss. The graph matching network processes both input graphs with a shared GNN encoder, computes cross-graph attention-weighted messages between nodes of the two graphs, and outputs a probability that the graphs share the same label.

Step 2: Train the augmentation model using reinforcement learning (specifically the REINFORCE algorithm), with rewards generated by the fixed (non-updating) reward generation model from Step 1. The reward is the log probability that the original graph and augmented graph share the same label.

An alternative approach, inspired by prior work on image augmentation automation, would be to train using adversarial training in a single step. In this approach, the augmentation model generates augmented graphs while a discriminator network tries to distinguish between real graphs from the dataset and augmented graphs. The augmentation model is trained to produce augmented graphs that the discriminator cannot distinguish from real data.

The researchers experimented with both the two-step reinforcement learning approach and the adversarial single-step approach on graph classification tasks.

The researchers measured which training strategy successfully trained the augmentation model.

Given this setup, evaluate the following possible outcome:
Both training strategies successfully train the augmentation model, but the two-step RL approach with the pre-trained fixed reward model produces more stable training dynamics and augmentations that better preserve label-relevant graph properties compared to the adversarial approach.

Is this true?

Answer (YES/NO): NO